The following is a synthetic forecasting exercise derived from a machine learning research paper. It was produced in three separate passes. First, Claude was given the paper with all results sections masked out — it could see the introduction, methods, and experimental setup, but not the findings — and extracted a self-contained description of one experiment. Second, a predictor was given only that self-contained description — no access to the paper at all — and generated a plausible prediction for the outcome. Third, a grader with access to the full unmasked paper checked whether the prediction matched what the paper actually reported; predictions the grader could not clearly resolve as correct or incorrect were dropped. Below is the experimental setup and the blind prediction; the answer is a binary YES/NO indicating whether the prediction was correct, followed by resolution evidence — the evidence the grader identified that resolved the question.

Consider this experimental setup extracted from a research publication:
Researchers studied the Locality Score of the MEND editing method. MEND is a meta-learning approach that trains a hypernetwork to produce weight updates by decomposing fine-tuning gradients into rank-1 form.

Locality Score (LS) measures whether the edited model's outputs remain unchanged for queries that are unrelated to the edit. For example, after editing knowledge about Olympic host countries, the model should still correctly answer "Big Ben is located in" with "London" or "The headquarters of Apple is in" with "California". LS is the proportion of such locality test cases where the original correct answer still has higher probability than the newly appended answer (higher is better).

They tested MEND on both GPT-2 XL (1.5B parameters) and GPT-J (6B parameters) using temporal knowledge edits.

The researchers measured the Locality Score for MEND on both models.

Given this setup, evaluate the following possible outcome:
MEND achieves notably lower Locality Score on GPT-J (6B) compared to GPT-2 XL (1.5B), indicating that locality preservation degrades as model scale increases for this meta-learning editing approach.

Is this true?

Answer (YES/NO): NO